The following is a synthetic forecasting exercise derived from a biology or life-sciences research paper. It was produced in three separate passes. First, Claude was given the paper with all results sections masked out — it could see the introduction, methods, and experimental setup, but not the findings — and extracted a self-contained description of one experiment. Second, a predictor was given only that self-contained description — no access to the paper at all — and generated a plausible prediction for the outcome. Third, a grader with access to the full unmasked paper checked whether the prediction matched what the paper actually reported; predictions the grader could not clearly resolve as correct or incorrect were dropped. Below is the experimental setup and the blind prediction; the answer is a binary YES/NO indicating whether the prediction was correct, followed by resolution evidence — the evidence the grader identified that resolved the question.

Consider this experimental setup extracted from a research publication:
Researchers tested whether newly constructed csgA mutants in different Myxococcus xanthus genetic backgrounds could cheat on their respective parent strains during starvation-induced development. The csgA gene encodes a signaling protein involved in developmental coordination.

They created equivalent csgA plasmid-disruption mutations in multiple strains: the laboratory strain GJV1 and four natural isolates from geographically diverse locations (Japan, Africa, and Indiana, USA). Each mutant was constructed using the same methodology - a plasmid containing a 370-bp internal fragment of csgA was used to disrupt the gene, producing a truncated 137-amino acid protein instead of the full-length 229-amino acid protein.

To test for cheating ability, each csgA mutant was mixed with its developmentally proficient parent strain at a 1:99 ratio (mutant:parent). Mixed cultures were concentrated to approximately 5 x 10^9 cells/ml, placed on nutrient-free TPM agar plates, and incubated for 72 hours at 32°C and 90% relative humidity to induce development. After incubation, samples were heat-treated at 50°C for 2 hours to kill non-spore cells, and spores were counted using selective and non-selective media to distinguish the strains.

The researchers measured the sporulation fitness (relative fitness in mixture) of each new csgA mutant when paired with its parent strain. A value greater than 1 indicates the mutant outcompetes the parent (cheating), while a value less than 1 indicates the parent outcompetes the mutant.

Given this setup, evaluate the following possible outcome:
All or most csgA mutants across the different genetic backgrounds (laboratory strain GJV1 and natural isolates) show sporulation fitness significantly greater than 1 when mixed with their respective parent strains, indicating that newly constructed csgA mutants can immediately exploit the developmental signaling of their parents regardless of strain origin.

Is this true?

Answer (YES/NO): NO